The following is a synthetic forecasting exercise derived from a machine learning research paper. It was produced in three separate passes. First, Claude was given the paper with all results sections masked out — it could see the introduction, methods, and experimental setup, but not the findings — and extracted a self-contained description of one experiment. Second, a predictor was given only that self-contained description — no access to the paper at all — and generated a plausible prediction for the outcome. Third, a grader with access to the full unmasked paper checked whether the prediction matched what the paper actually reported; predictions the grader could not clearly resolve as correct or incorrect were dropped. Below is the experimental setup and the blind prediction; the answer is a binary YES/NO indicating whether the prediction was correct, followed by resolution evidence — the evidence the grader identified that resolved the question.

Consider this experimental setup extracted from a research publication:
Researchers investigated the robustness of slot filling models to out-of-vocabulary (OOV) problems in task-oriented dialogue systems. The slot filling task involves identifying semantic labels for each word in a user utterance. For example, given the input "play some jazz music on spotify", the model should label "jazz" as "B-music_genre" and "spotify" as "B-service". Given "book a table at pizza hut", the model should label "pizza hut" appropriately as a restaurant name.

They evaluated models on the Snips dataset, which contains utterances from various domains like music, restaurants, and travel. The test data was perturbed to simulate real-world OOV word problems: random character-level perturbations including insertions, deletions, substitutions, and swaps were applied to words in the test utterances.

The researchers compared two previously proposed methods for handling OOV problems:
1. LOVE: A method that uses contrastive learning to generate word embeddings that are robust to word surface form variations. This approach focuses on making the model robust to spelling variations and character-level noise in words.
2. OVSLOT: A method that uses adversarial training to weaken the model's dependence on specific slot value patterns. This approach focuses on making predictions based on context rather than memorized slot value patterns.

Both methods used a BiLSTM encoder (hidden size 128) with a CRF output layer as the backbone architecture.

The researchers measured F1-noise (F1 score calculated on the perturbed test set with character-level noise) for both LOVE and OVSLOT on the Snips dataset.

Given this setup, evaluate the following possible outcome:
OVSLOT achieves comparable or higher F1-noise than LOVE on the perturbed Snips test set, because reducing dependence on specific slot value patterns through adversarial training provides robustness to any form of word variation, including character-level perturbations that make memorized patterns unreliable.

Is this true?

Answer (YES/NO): NO